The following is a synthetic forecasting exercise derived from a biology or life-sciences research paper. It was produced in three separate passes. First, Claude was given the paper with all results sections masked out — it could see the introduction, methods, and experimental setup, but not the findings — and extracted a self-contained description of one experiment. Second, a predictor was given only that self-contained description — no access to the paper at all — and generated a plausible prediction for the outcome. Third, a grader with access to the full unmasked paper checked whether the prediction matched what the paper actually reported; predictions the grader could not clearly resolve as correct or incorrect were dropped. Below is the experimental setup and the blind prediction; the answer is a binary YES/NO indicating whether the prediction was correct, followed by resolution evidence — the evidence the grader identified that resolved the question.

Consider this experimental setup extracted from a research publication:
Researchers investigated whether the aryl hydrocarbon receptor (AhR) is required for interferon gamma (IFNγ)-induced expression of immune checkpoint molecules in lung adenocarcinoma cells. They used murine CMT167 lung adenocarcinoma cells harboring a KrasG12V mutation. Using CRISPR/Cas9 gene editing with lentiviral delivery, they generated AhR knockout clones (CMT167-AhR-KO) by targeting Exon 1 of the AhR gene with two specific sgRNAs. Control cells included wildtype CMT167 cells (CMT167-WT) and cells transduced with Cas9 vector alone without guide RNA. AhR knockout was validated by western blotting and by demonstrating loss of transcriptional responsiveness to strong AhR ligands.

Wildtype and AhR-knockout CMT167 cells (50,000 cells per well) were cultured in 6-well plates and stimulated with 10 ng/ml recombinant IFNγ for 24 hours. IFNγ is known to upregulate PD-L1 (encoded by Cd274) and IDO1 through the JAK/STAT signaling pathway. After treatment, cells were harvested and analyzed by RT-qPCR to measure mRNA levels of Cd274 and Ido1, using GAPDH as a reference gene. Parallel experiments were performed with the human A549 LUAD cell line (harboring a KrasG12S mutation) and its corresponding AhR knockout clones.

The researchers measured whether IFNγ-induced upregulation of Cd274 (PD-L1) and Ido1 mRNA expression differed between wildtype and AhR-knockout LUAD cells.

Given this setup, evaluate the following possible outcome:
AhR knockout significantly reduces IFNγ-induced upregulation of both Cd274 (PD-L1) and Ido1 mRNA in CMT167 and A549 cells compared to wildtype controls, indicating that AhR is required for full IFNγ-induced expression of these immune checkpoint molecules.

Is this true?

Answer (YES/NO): YES